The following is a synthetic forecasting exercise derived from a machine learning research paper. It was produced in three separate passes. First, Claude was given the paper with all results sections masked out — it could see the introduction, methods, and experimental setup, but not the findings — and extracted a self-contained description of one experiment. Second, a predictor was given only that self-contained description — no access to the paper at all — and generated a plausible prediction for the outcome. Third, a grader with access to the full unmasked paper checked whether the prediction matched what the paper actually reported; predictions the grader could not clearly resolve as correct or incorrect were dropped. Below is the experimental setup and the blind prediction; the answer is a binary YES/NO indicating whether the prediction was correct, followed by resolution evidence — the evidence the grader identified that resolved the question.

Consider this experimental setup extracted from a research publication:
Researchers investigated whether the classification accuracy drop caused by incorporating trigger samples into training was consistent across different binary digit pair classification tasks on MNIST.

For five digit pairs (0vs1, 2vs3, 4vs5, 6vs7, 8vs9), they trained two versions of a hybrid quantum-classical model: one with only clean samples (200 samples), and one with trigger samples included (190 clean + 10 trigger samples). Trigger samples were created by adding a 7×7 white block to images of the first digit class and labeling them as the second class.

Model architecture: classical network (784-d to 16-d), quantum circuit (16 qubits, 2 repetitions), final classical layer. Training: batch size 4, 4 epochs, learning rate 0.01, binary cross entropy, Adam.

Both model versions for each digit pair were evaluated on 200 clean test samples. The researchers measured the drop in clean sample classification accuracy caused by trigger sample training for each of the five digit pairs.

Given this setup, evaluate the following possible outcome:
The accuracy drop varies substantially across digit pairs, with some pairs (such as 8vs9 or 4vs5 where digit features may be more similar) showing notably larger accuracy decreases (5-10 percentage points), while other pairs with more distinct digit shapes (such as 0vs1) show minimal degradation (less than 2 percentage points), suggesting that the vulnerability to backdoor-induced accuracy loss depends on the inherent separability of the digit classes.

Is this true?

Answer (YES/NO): NO